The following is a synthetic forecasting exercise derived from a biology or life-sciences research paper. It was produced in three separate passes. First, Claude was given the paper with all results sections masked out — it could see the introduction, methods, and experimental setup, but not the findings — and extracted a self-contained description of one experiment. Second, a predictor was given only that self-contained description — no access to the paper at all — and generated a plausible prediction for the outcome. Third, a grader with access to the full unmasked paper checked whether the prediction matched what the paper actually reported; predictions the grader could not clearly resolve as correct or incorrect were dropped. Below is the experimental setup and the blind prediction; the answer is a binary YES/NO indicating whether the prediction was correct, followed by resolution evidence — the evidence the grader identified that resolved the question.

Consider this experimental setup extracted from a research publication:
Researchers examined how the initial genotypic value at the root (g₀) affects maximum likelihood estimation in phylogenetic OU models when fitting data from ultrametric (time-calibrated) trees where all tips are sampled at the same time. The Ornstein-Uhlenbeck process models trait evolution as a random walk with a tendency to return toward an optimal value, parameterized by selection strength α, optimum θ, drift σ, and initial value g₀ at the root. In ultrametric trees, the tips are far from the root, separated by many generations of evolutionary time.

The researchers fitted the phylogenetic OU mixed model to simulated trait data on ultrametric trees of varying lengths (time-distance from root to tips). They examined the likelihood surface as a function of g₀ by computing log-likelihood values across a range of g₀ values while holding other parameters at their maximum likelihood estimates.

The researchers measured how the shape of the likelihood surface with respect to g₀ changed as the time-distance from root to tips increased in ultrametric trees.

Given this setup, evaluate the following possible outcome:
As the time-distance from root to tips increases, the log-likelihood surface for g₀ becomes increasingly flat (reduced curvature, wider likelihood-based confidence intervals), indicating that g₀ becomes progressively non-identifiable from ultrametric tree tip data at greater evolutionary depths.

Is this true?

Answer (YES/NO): YES